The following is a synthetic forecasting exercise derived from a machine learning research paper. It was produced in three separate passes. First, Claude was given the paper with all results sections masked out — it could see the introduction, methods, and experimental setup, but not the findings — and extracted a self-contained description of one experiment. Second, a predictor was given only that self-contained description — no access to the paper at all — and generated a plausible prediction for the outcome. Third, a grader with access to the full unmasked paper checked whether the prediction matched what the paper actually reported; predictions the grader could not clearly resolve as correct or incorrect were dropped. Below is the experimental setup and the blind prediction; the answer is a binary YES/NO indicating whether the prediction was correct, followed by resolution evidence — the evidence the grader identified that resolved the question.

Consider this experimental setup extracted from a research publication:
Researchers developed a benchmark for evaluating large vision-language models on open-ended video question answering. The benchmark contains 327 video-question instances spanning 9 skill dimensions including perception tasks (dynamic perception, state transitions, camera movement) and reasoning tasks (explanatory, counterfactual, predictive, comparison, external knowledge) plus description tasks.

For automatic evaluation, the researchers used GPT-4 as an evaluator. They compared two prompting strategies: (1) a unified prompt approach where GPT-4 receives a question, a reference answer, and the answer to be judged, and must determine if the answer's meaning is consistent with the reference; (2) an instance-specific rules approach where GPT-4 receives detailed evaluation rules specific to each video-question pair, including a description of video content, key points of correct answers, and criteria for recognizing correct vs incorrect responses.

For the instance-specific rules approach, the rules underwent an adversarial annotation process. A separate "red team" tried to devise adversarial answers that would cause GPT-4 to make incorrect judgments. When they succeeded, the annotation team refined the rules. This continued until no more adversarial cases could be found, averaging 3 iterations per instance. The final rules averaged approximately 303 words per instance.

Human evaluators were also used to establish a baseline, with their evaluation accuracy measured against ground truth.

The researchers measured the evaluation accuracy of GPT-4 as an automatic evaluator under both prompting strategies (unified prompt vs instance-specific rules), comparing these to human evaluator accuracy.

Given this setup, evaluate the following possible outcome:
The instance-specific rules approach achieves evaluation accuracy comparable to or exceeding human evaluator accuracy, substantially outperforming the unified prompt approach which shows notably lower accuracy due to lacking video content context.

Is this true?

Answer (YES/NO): YES